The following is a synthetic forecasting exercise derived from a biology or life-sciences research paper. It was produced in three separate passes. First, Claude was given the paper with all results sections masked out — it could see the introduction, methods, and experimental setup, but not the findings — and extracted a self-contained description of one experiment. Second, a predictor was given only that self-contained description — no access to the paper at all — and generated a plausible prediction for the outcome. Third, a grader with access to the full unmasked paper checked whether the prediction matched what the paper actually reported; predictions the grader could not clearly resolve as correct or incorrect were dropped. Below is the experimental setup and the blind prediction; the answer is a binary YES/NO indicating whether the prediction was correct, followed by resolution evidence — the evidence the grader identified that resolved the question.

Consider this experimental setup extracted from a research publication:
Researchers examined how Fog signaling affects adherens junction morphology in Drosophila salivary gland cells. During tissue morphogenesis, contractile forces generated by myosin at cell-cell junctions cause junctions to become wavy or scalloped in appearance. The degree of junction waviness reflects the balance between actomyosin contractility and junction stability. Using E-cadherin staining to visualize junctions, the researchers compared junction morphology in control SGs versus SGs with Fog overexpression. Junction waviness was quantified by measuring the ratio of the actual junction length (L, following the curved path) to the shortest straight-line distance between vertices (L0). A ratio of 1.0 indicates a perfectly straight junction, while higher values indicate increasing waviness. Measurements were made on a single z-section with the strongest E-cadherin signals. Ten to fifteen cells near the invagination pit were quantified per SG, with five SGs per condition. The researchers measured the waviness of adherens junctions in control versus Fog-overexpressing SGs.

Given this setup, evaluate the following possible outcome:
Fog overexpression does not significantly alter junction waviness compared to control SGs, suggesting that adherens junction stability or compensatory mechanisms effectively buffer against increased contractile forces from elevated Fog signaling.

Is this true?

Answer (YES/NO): NO